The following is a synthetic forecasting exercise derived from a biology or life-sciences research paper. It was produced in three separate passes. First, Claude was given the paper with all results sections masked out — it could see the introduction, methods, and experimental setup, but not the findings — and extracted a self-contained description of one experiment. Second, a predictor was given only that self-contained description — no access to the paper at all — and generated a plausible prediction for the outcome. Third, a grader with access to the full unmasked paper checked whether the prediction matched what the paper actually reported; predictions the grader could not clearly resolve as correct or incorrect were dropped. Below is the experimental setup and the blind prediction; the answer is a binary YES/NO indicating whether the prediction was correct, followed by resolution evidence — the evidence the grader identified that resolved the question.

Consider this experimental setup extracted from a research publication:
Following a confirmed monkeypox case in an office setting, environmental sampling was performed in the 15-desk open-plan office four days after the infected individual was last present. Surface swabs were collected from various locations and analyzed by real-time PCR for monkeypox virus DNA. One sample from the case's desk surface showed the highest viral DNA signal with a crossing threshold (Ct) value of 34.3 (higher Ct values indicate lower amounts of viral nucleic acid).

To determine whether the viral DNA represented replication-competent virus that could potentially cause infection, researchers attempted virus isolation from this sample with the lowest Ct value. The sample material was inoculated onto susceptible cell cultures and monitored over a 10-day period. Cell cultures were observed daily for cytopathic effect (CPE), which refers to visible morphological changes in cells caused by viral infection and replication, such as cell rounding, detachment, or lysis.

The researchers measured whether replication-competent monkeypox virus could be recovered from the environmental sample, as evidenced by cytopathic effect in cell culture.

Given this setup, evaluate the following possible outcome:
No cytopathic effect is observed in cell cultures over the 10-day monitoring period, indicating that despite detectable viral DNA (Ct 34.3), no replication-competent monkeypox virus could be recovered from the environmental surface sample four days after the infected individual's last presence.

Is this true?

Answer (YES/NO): YES